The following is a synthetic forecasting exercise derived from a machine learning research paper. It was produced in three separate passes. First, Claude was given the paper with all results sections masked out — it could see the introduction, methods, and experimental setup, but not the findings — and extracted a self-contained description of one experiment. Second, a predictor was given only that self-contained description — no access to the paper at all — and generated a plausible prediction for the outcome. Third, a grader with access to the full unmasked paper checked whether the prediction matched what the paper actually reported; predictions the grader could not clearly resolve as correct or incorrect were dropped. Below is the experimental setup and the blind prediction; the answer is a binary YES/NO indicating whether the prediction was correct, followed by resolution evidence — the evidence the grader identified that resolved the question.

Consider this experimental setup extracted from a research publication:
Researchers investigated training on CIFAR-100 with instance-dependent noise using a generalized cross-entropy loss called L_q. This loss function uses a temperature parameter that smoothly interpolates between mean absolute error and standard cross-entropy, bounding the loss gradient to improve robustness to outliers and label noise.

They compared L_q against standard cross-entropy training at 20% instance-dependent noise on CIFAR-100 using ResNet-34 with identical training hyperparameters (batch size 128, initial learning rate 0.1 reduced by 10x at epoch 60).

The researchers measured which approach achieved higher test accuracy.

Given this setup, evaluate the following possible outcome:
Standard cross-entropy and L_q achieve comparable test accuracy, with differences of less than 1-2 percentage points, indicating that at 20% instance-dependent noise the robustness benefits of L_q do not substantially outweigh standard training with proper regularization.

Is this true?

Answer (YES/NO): YES